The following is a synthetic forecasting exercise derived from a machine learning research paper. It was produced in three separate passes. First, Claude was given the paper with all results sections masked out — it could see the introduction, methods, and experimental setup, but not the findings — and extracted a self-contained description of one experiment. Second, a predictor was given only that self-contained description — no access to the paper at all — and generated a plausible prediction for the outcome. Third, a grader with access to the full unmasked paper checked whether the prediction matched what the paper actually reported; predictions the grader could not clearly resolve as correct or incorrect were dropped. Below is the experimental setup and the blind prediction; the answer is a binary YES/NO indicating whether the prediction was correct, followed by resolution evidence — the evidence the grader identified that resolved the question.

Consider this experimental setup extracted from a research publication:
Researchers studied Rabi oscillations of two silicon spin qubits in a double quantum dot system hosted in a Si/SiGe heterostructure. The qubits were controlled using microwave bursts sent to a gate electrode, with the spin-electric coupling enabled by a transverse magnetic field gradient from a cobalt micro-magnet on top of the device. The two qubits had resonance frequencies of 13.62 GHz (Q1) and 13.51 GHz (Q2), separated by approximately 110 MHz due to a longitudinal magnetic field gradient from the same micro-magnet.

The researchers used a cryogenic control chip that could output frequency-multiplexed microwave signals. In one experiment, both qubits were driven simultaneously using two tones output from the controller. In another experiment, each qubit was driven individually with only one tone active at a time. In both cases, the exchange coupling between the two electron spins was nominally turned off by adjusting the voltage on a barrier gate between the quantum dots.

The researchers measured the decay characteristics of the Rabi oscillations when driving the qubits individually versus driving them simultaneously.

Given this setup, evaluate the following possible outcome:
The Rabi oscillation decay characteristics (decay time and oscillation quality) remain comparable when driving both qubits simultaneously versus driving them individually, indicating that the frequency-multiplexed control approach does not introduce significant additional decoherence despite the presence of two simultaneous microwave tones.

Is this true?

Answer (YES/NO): NO